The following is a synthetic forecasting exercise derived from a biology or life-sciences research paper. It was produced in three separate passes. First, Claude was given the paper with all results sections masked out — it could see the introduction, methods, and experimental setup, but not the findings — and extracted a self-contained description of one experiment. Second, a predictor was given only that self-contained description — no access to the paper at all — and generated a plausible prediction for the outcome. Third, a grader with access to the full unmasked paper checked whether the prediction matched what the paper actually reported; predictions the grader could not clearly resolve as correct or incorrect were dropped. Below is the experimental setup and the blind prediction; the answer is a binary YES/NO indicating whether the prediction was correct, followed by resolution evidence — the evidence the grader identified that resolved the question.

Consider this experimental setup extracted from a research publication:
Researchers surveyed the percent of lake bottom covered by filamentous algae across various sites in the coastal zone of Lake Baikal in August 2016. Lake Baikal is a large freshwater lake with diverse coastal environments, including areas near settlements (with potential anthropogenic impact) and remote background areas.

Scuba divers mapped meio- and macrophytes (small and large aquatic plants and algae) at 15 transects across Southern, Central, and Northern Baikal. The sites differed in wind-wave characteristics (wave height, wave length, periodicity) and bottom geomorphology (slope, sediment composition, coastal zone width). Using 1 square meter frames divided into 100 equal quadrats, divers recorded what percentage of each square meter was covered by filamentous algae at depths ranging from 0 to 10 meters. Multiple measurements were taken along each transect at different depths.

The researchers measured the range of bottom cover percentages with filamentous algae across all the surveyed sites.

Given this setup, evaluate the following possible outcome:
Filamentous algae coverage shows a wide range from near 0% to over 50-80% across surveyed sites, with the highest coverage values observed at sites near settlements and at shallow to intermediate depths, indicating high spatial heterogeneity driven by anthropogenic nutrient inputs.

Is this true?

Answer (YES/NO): NO